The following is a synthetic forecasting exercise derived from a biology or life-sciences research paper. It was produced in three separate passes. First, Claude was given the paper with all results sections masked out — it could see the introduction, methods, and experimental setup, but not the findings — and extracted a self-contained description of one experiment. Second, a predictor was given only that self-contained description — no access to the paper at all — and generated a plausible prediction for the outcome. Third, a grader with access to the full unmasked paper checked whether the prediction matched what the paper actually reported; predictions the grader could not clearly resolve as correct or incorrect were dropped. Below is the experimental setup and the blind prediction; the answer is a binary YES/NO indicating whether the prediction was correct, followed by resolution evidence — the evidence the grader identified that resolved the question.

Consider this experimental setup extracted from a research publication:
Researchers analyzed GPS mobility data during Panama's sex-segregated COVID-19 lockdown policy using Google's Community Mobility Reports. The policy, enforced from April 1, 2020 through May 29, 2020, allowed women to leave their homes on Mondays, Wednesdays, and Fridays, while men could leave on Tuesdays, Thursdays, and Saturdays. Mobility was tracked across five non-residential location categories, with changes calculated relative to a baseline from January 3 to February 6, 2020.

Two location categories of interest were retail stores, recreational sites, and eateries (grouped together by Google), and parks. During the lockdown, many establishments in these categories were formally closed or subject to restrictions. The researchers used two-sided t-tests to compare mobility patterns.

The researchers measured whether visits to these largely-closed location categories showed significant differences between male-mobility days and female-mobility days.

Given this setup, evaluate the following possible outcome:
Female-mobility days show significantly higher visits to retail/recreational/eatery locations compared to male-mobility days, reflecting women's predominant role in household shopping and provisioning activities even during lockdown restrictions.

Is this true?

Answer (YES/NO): NO